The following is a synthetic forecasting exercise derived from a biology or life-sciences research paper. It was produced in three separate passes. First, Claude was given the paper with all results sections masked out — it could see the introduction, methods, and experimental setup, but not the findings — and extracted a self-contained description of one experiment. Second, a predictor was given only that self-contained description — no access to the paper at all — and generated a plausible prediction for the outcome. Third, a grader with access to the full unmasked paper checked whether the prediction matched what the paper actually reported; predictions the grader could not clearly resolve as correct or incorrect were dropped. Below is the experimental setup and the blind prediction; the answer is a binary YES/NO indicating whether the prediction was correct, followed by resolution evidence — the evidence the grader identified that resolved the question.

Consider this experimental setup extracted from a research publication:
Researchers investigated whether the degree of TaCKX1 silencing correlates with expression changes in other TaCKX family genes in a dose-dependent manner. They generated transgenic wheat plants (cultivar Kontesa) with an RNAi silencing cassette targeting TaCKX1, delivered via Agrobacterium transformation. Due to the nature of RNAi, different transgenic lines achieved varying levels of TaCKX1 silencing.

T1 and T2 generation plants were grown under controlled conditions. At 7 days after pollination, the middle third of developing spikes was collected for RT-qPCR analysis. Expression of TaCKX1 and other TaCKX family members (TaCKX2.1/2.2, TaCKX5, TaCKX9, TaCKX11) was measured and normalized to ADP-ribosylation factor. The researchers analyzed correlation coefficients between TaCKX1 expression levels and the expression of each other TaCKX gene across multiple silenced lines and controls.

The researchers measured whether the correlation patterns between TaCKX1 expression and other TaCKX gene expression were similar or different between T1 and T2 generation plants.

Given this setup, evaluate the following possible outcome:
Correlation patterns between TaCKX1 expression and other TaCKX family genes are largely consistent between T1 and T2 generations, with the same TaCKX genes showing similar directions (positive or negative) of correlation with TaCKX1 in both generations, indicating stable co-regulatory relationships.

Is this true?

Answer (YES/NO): NO